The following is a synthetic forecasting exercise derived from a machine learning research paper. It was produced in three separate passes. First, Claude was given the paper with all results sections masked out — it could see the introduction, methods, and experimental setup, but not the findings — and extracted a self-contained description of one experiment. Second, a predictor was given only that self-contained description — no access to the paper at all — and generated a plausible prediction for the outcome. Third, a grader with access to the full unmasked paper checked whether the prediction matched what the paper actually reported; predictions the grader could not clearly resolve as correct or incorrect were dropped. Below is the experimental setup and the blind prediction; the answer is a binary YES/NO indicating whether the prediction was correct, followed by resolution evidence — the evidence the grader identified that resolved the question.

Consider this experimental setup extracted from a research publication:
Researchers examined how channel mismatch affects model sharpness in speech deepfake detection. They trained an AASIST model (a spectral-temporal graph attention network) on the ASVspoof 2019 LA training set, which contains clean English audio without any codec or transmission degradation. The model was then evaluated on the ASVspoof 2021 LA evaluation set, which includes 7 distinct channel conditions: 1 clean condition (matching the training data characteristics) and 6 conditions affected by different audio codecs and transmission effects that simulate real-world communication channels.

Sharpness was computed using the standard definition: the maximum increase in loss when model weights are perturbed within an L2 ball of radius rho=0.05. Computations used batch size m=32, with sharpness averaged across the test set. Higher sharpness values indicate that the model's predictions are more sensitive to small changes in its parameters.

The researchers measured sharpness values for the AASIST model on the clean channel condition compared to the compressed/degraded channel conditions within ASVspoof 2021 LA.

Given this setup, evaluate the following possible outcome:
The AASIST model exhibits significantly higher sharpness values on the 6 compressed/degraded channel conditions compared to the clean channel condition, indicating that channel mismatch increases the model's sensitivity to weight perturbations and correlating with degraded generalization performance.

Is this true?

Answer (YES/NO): YES